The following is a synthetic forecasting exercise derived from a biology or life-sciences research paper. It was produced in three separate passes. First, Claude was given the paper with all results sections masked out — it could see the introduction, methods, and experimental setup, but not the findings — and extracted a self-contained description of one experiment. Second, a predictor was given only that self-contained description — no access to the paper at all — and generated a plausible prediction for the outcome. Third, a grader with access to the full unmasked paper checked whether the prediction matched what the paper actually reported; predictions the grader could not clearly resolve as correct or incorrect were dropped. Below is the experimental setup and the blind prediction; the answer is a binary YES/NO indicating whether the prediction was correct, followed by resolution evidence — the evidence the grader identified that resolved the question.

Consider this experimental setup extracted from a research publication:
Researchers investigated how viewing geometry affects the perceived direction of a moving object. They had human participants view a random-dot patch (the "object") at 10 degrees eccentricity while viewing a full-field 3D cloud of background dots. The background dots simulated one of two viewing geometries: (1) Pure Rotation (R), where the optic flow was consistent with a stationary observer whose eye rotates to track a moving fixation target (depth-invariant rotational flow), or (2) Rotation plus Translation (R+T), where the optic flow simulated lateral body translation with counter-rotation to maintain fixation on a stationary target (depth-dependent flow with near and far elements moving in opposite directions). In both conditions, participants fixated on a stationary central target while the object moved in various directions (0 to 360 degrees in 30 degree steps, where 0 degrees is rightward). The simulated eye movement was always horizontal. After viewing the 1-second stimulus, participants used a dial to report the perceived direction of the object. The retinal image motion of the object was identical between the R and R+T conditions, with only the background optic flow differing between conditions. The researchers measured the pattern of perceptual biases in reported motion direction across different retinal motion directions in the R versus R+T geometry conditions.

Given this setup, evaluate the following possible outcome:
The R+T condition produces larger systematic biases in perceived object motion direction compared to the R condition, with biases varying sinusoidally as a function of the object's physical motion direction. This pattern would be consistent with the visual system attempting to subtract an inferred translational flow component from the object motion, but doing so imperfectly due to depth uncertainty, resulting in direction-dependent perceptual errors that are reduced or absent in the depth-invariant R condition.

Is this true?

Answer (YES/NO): NO